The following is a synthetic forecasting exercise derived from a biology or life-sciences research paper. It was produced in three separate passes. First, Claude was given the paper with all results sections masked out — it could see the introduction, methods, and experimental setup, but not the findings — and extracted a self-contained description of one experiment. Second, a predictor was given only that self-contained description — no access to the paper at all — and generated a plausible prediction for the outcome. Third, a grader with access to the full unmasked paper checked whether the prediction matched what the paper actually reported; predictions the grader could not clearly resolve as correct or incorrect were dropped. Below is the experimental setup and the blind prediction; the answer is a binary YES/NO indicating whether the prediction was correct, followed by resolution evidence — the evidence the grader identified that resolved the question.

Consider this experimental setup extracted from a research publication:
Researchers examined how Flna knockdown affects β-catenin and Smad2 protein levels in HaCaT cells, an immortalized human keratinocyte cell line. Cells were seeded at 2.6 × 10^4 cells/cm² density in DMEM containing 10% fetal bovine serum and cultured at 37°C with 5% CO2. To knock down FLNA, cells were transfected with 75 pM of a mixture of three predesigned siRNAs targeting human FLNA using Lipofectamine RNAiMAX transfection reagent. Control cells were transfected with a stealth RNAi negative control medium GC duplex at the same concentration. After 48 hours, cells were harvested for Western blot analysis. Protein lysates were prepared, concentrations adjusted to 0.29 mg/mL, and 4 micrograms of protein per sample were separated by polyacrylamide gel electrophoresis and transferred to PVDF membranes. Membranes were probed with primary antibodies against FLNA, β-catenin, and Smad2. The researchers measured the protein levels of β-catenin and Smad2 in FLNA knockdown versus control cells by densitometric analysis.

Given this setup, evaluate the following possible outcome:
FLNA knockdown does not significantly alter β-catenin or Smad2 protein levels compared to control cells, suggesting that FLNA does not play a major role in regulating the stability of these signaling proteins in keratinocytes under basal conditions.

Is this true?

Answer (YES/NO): NO